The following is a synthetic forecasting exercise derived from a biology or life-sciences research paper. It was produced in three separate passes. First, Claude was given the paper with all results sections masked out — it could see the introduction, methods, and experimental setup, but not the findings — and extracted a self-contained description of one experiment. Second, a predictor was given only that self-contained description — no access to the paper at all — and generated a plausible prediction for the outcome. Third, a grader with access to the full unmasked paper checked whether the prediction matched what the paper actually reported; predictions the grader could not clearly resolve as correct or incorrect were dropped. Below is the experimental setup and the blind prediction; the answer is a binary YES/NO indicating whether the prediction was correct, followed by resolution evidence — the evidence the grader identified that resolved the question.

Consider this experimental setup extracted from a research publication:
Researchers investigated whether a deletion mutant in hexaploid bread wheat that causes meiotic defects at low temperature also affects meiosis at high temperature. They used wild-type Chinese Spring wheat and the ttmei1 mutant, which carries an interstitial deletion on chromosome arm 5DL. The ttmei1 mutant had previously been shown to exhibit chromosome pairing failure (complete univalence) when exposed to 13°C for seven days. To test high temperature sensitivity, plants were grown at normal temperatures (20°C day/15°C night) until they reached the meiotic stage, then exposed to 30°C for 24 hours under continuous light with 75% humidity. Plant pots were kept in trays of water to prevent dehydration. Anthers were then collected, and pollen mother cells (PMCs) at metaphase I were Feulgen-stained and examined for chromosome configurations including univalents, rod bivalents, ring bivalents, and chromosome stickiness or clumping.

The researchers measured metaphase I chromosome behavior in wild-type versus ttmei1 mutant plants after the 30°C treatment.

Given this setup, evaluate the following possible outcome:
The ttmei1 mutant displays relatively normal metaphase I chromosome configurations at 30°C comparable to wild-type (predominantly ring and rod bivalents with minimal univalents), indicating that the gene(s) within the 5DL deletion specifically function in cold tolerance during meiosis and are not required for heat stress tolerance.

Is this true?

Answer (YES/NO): NO